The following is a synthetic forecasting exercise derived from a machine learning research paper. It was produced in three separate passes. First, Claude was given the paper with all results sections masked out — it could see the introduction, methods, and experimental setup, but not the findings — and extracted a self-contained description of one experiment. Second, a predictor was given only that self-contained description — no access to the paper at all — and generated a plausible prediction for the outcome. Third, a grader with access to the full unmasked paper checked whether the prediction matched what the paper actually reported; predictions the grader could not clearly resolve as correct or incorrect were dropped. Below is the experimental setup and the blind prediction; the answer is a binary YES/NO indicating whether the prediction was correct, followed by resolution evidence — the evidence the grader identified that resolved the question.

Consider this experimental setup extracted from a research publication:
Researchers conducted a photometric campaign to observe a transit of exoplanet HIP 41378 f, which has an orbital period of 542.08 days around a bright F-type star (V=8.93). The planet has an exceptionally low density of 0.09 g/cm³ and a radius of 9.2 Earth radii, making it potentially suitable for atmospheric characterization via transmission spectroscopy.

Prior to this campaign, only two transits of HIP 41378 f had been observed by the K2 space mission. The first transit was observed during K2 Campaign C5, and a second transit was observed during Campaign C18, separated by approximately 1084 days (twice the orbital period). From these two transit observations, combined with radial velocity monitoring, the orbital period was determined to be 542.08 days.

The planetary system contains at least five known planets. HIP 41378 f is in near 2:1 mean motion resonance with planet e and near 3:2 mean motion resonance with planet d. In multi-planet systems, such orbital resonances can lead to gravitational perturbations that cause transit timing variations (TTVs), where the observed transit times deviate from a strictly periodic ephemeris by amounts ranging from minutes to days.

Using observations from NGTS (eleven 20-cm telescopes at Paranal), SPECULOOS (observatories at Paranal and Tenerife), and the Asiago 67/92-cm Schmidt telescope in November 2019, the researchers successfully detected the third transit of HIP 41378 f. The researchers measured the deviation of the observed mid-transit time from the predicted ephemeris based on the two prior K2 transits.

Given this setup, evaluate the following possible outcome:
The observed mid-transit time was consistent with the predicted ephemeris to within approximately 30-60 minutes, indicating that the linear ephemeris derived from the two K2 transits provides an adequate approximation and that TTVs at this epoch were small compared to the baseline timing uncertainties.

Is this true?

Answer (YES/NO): NO